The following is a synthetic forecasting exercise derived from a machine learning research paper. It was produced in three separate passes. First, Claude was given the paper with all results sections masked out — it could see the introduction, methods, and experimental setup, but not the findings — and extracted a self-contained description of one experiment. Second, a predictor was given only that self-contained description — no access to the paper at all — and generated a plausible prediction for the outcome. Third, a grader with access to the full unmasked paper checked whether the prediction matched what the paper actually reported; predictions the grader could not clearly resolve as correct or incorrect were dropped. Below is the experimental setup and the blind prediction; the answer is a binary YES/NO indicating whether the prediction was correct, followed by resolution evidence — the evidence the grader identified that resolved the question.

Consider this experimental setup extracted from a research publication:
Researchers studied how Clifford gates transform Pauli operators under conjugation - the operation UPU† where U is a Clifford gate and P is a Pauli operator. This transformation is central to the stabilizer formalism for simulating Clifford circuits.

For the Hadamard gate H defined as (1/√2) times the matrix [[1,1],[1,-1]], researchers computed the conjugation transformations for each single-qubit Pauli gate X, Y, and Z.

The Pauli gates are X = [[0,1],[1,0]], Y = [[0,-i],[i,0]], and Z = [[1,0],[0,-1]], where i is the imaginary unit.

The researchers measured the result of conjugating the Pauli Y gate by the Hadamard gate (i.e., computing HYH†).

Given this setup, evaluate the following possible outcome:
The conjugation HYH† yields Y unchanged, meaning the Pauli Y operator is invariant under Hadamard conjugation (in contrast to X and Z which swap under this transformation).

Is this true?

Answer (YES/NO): NO